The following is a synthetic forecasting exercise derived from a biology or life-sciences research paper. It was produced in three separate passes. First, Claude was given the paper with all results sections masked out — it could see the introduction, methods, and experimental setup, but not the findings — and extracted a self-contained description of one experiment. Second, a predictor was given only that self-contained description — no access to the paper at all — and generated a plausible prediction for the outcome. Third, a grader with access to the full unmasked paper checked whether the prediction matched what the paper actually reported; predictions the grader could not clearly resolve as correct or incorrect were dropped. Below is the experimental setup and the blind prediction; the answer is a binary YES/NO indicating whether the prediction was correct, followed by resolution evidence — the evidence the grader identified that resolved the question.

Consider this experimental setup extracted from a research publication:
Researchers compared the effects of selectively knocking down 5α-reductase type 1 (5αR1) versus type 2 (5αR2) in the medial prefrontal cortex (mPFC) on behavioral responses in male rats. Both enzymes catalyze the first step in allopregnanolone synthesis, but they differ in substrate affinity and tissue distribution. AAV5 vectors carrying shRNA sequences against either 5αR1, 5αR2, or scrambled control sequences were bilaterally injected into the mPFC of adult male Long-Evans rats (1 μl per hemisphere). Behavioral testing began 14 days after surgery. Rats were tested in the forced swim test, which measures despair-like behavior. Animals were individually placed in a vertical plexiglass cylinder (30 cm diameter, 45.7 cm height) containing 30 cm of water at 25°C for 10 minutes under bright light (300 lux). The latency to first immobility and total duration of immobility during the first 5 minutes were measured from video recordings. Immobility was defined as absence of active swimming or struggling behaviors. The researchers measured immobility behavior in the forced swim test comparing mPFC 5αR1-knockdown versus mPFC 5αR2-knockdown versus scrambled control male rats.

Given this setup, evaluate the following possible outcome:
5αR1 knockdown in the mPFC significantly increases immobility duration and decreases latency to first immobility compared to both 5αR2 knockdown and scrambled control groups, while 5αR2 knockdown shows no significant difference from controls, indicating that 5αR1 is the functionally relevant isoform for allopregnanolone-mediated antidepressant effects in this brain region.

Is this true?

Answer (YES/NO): NO